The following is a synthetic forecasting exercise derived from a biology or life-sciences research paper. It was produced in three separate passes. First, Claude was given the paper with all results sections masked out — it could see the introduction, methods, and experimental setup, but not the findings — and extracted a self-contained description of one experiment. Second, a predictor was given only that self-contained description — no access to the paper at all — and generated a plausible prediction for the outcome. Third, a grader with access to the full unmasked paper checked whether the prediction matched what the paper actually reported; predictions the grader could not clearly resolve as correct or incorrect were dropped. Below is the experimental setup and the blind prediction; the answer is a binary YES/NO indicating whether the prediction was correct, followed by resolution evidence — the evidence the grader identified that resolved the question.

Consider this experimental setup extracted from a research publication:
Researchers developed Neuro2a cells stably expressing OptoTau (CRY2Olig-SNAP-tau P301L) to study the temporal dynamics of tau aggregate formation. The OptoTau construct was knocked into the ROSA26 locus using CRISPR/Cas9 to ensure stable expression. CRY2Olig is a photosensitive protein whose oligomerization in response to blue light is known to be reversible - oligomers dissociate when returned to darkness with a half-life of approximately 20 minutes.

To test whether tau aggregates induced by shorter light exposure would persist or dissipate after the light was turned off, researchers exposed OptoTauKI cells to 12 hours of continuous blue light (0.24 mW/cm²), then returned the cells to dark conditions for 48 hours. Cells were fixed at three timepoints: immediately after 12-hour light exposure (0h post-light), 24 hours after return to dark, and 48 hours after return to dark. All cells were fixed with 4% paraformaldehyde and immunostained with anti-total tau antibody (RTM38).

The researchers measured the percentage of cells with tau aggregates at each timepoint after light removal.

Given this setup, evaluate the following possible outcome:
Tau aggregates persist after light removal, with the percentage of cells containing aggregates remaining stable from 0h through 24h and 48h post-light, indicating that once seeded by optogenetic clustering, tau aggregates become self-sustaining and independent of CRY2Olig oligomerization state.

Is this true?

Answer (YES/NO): NO